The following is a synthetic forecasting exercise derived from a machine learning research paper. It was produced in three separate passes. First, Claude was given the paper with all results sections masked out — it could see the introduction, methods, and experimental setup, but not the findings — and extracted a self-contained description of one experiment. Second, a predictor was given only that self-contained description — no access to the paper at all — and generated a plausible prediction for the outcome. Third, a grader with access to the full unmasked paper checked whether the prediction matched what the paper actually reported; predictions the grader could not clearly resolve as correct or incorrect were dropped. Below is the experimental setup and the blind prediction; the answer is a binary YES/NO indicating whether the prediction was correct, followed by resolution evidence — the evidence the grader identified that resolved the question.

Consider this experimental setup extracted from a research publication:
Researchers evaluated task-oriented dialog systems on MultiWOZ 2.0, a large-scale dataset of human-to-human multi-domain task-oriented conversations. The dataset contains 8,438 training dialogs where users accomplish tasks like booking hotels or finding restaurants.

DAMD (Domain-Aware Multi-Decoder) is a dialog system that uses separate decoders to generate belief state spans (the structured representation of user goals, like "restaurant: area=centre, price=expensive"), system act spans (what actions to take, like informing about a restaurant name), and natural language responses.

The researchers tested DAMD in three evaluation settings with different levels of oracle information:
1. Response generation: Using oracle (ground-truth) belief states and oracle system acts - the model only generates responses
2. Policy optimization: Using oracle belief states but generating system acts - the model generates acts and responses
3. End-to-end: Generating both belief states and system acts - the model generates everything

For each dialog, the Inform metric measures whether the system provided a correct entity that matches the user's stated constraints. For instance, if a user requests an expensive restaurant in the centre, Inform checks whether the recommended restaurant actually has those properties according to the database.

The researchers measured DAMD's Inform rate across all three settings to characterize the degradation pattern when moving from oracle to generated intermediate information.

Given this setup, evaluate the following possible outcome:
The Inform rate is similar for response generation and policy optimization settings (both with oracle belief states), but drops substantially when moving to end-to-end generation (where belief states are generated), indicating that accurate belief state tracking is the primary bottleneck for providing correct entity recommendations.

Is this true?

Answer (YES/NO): NO